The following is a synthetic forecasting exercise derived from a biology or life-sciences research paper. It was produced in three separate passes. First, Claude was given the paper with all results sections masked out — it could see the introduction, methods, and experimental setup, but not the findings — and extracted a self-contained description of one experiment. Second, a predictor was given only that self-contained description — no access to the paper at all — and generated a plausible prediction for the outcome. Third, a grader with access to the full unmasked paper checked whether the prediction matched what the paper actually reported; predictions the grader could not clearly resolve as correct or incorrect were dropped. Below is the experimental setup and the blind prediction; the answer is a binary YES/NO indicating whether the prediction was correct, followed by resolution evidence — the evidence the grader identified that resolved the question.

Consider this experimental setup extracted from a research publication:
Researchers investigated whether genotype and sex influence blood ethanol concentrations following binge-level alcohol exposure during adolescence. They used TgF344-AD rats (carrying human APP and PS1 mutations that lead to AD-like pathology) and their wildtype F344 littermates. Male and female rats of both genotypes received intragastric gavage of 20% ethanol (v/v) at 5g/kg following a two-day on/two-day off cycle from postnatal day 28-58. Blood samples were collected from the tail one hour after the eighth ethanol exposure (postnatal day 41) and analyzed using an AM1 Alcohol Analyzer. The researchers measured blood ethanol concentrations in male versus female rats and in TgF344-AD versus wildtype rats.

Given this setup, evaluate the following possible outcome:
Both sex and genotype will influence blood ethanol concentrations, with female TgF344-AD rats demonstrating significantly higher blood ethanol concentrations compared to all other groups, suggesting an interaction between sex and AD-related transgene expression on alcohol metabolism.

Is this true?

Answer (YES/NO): NO